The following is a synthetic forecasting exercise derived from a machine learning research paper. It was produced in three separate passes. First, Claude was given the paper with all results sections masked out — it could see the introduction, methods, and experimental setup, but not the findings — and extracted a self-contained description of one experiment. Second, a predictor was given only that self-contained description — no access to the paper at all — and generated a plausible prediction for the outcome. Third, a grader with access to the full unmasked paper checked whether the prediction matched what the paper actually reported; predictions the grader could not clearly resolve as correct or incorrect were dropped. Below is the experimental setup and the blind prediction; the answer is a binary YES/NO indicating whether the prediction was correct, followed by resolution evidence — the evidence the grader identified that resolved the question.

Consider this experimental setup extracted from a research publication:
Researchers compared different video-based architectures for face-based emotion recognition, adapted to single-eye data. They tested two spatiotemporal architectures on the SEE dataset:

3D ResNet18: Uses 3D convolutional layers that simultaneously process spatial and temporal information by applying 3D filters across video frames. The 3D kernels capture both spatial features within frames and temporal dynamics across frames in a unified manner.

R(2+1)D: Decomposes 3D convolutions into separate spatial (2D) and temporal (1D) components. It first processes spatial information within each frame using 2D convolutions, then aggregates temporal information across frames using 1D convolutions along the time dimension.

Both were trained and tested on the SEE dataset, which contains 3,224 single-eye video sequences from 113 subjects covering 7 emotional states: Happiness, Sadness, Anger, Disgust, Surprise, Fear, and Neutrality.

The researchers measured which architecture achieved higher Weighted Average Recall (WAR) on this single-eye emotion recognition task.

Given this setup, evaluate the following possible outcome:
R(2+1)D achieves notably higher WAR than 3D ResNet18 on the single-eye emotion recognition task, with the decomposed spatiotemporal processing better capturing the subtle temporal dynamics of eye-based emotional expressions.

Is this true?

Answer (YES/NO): NO